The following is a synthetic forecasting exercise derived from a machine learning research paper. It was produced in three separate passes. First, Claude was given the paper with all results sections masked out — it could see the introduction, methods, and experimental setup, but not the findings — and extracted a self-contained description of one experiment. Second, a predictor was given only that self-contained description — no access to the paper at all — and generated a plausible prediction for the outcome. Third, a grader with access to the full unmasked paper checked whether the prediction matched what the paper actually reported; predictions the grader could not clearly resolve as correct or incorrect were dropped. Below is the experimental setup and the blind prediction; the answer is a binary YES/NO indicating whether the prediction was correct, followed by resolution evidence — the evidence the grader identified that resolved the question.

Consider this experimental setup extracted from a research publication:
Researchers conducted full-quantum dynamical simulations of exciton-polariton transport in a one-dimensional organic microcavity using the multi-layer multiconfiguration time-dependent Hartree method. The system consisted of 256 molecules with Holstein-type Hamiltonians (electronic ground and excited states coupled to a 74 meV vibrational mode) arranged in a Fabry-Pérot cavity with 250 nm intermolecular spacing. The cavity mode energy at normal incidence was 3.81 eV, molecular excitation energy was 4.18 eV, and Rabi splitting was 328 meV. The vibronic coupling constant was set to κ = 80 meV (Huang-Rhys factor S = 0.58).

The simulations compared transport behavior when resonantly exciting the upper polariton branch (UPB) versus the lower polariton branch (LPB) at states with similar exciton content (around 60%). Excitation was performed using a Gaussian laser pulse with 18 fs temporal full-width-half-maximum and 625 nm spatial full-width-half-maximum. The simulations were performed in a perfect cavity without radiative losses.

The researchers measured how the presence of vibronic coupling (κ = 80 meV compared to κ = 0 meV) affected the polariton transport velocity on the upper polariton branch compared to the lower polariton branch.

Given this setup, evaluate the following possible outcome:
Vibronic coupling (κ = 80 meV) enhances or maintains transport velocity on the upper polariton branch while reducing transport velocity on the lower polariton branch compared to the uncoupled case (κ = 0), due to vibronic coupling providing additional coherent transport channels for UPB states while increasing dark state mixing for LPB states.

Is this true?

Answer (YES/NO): NO